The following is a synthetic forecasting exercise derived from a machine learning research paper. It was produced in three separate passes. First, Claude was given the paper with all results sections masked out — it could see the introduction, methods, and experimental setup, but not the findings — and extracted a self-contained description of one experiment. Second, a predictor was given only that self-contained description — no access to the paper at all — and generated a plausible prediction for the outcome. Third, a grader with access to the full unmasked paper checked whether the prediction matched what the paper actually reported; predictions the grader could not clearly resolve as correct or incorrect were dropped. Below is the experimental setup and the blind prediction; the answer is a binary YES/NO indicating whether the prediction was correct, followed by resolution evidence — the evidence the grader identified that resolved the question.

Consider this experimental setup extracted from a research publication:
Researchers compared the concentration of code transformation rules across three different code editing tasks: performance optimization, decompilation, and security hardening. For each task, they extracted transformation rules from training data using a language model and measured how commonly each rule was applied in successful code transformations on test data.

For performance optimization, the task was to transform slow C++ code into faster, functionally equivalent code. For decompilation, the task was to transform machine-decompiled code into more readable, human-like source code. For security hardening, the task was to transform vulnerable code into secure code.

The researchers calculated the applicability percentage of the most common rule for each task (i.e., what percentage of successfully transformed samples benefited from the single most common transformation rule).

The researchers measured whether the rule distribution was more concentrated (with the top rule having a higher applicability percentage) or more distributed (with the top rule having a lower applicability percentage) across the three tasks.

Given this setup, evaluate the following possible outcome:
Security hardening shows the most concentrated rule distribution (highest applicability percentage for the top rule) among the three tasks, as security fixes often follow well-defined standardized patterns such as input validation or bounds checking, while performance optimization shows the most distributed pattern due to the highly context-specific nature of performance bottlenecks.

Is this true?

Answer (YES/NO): NO